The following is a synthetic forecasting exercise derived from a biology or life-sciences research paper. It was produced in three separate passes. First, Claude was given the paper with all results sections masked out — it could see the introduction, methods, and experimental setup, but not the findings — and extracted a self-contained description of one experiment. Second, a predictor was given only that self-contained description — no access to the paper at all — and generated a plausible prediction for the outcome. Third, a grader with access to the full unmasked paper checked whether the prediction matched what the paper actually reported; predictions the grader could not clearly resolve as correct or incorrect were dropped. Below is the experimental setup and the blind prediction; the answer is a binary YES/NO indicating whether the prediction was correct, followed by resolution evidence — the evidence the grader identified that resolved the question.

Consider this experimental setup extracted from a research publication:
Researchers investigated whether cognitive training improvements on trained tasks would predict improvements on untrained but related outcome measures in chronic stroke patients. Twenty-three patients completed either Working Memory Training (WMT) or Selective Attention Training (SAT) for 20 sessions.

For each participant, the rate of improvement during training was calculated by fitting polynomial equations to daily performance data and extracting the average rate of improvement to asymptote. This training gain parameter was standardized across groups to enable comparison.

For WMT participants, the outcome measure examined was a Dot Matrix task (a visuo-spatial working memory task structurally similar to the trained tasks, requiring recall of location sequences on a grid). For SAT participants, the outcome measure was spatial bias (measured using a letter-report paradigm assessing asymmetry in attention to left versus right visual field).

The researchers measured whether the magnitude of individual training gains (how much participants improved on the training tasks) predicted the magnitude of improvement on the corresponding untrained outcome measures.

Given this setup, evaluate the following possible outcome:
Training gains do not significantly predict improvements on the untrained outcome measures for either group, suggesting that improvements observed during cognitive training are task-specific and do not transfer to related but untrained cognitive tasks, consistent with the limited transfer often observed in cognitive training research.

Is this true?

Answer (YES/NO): NO